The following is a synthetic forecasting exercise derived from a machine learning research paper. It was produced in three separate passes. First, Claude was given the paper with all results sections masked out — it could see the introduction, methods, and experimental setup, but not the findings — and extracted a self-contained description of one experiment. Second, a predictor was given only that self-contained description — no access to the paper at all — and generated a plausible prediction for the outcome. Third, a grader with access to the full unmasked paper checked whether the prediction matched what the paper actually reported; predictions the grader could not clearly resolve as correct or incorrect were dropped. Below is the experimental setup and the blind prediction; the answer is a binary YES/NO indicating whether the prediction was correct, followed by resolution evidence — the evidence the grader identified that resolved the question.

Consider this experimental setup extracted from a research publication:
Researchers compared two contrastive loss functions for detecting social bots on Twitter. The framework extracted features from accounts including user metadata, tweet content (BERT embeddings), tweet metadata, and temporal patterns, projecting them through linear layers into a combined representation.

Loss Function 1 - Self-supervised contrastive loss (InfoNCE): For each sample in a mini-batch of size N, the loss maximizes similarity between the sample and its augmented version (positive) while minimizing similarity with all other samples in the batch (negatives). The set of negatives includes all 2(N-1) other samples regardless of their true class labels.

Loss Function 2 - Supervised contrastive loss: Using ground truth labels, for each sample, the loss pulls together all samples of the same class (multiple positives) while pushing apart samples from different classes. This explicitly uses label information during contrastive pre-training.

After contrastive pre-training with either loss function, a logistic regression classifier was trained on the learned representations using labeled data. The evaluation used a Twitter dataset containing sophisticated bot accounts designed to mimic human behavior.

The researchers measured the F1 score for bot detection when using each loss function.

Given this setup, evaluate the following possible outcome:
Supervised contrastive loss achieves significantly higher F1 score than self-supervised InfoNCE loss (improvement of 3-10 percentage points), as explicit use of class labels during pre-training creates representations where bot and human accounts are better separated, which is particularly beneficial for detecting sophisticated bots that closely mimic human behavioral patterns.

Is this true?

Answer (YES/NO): NO